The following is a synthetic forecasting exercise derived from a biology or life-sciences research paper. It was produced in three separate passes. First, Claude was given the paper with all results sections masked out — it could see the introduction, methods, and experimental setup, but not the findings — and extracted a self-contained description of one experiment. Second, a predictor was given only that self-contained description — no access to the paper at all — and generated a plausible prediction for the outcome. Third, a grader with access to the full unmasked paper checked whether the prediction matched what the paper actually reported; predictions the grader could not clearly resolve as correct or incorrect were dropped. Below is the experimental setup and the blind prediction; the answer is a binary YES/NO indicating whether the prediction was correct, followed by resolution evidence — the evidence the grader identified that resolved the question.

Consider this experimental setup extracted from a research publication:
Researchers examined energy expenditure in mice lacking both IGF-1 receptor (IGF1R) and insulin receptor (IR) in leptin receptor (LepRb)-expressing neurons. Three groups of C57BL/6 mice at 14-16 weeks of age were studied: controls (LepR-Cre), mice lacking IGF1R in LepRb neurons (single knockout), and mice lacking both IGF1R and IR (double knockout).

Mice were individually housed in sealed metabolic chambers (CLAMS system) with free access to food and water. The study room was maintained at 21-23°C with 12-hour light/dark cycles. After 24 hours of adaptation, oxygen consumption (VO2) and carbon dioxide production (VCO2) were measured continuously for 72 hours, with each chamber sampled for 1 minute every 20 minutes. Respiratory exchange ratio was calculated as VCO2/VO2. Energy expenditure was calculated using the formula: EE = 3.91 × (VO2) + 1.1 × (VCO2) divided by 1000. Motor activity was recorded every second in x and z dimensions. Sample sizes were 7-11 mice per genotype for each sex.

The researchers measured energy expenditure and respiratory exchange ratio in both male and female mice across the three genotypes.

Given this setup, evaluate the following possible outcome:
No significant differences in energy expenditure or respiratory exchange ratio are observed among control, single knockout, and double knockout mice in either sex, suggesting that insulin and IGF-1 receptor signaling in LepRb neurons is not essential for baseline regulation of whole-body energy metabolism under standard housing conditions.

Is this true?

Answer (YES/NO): NO